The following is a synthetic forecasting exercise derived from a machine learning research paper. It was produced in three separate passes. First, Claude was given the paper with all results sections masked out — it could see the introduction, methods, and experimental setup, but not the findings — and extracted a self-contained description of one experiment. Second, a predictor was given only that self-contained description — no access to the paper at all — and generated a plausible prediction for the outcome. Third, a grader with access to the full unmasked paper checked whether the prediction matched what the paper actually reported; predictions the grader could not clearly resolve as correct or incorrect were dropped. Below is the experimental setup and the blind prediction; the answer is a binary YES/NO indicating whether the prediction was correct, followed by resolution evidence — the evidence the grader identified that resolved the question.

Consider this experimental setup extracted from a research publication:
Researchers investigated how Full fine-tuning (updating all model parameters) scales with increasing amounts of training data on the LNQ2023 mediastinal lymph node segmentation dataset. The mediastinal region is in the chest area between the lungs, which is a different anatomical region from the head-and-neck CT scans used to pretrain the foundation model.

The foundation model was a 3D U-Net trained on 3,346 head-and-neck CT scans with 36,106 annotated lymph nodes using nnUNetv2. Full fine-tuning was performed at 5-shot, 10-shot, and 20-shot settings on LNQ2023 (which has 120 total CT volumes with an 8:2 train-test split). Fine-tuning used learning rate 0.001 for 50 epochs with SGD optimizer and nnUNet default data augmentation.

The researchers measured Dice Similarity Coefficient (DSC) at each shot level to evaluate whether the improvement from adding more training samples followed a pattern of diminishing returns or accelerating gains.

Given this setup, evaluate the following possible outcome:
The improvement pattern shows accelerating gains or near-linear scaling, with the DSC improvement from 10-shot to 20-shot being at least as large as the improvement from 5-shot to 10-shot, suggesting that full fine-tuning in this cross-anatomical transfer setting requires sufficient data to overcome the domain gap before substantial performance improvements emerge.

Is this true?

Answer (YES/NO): YES